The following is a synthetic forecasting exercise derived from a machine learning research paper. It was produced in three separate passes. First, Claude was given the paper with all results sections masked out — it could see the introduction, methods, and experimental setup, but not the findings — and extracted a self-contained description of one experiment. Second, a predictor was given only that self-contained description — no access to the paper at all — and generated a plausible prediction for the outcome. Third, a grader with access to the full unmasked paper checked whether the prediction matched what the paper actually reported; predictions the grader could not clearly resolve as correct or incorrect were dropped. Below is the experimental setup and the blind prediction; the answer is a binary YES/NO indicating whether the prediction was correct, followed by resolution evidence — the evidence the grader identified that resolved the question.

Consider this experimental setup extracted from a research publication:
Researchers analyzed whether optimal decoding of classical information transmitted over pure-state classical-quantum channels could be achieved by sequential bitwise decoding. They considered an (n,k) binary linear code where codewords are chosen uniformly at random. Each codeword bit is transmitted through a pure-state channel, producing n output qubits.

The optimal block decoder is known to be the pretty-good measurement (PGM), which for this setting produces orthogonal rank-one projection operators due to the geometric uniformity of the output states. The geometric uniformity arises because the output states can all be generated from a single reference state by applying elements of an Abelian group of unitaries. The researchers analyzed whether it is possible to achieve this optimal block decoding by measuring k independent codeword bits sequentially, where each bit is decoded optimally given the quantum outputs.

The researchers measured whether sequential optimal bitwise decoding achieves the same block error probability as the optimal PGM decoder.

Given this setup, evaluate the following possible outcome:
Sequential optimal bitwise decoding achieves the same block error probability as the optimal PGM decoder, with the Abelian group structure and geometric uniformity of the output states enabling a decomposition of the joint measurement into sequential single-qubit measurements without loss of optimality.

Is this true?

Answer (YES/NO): YES